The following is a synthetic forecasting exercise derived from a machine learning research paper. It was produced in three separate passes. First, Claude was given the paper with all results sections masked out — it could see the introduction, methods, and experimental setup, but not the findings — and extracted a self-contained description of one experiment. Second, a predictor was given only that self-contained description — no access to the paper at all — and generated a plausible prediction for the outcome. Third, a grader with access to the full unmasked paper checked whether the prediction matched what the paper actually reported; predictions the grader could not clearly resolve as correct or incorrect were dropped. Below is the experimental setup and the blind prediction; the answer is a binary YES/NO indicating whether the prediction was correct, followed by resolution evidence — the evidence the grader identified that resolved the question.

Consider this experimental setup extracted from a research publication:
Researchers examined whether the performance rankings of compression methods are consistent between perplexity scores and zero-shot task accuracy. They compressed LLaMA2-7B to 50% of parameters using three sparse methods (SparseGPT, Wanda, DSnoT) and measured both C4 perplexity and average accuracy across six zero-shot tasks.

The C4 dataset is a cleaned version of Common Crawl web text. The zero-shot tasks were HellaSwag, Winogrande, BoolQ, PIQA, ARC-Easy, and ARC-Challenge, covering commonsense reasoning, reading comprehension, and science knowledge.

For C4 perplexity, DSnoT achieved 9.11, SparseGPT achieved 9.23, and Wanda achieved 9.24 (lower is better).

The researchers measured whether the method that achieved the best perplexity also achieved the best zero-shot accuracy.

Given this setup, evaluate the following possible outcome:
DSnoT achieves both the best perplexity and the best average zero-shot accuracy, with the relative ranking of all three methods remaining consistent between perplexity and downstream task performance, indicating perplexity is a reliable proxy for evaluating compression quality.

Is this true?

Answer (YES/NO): NO